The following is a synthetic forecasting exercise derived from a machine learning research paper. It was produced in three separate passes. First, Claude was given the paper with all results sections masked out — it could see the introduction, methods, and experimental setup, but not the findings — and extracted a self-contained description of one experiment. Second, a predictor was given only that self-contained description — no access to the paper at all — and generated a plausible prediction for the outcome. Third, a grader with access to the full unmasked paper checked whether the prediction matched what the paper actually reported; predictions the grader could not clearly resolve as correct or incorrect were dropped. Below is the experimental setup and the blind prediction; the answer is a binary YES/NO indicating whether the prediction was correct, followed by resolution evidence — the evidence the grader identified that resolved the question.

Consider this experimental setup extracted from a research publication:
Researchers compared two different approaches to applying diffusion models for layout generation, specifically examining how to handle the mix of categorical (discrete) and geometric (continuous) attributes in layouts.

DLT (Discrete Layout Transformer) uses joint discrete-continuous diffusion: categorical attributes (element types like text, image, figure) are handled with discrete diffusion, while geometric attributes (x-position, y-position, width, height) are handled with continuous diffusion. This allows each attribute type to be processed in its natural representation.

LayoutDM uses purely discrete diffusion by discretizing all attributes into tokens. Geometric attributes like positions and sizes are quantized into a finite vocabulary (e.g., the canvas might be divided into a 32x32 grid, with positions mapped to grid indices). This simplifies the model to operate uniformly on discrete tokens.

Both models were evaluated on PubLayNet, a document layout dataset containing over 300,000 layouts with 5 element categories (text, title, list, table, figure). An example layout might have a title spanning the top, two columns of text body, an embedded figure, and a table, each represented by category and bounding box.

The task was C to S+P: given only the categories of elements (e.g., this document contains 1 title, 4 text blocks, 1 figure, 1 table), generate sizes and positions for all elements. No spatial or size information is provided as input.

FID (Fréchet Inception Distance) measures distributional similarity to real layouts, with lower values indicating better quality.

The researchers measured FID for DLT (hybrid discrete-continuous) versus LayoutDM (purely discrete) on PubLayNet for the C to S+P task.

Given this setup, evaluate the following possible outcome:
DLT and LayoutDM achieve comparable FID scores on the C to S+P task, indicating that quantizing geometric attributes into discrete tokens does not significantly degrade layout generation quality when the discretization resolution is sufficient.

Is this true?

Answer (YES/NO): NO